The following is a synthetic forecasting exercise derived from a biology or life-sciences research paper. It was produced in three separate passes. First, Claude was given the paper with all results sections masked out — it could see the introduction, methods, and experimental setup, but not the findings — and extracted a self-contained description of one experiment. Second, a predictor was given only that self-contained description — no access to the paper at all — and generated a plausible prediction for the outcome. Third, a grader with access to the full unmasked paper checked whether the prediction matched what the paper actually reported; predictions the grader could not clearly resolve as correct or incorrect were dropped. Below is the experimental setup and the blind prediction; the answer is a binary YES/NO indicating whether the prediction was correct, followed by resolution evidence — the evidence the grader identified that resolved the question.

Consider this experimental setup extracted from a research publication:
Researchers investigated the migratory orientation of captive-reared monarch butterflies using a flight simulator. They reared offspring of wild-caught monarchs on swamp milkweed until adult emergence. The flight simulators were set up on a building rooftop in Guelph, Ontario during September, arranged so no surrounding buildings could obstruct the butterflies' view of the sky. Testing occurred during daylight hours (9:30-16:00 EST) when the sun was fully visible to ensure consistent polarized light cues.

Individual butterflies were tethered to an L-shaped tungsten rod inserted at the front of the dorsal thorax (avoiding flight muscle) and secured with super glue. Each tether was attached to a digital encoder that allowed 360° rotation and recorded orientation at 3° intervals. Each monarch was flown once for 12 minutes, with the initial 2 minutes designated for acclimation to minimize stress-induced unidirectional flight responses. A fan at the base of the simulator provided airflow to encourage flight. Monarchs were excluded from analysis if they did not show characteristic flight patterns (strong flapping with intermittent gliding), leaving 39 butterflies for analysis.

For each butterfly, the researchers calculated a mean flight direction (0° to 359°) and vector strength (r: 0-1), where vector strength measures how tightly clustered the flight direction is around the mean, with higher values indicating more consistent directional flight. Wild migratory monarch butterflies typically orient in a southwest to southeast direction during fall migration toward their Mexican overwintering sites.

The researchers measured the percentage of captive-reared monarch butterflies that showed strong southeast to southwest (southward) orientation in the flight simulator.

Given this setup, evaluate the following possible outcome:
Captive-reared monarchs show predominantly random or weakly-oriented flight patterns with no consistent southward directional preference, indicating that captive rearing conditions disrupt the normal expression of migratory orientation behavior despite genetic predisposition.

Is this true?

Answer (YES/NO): NO